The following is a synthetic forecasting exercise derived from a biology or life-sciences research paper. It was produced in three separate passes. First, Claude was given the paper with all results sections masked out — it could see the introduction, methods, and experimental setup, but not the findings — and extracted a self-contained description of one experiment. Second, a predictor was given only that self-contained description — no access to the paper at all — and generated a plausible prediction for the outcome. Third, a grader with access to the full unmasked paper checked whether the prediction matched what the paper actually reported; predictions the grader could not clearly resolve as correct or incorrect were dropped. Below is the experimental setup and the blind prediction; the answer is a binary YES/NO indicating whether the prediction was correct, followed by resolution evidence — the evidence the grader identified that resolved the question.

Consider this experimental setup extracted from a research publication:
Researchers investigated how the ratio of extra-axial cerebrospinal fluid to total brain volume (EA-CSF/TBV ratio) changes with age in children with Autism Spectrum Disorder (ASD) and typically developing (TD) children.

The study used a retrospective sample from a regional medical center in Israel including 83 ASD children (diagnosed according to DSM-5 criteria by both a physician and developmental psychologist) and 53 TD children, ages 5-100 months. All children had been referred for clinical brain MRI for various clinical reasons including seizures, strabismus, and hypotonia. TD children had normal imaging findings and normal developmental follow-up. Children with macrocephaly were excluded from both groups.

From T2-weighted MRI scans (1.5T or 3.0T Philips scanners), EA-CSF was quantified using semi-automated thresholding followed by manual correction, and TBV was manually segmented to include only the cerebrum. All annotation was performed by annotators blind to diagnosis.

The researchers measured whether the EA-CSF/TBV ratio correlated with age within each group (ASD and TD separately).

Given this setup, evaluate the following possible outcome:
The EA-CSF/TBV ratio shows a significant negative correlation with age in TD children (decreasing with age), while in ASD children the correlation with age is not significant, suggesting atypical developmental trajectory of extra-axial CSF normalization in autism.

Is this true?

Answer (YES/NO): NO